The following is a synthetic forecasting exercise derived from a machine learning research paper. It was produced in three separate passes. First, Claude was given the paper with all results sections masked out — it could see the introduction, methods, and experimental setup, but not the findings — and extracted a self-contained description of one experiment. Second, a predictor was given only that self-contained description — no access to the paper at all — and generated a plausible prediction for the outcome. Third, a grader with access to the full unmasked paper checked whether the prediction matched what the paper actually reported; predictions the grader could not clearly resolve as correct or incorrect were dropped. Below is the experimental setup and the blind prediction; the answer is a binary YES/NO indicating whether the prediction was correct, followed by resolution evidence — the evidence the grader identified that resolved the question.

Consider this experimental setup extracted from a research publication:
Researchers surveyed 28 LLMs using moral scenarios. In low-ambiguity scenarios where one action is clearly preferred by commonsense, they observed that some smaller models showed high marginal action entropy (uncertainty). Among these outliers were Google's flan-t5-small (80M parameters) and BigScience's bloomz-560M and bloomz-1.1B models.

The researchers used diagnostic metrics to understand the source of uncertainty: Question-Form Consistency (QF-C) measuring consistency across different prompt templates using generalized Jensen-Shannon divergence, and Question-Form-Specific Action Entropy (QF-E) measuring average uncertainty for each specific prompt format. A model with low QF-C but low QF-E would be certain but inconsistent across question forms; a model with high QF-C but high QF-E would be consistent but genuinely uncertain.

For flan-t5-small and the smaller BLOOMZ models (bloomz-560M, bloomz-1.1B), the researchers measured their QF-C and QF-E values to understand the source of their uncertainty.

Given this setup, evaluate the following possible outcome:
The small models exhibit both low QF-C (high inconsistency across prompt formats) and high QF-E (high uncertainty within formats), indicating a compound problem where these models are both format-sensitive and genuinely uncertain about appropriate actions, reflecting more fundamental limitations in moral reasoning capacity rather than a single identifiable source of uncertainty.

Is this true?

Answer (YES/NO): NO